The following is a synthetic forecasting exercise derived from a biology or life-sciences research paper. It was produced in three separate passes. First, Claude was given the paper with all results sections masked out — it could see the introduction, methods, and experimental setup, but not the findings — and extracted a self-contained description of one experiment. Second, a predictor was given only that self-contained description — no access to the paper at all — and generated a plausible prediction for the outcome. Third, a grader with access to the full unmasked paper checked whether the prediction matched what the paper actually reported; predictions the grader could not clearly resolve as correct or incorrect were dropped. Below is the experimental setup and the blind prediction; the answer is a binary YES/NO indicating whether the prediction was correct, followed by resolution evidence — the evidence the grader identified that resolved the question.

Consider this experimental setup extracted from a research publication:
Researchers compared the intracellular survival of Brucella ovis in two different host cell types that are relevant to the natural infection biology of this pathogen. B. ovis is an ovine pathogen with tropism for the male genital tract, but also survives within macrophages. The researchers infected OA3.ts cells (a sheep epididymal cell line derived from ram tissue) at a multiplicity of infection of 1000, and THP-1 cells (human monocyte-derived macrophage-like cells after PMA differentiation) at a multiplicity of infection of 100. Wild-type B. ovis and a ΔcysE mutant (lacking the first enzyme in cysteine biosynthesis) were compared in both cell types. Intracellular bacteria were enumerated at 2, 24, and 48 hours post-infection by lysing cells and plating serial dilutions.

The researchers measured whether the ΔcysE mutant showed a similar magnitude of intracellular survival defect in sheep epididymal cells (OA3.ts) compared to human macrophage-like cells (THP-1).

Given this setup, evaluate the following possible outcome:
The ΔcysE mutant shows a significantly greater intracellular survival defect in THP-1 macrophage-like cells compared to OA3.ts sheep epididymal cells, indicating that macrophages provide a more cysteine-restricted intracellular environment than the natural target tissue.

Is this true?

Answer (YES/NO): NO